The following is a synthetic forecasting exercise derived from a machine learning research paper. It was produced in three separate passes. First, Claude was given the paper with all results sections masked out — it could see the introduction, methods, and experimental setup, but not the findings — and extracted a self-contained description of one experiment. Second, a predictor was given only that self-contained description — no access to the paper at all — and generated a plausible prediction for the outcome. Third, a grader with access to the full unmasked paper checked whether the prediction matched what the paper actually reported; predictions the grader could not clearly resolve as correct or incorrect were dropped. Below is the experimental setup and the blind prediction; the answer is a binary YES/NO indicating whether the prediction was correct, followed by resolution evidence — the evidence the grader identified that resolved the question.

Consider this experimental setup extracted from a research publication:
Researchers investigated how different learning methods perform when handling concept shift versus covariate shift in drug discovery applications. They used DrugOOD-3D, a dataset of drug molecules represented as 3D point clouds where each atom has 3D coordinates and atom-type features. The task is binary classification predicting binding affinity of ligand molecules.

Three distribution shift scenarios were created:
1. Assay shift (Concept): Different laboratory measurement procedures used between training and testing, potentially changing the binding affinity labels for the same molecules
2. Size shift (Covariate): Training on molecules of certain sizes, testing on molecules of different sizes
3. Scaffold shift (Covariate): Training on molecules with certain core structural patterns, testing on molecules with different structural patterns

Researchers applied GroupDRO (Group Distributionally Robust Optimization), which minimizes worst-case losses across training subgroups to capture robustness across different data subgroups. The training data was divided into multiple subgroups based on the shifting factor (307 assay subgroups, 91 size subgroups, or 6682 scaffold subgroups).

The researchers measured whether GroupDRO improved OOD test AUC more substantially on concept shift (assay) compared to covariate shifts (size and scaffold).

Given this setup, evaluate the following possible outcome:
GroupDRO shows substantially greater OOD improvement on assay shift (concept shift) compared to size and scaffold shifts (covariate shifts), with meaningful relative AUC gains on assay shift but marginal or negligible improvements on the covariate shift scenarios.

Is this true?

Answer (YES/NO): YES